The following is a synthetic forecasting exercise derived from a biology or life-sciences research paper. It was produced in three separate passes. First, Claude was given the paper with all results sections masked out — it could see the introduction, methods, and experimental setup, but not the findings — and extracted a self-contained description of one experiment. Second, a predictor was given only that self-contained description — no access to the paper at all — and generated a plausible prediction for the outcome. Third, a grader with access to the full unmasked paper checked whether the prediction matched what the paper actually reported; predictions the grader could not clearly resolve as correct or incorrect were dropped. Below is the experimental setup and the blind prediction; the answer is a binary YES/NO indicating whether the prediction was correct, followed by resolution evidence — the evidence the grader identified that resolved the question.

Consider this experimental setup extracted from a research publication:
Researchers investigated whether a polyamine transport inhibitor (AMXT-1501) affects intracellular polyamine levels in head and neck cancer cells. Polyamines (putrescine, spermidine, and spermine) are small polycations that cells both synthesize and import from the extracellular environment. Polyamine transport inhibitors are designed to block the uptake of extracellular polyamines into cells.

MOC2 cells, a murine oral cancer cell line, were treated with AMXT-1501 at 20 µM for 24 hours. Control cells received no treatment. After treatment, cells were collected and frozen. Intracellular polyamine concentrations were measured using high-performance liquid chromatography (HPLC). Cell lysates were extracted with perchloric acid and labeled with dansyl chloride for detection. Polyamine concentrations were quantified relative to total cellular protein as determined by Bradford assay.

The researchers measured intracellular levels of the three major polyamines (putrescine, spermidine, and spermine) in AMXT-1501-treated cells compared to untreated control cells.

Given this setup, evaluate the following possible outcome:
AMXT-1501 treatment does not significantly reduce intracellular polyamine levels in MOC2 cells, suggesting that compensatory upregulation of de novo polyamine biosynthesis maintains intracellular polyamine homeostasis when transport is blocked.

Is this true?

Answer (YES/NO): YES